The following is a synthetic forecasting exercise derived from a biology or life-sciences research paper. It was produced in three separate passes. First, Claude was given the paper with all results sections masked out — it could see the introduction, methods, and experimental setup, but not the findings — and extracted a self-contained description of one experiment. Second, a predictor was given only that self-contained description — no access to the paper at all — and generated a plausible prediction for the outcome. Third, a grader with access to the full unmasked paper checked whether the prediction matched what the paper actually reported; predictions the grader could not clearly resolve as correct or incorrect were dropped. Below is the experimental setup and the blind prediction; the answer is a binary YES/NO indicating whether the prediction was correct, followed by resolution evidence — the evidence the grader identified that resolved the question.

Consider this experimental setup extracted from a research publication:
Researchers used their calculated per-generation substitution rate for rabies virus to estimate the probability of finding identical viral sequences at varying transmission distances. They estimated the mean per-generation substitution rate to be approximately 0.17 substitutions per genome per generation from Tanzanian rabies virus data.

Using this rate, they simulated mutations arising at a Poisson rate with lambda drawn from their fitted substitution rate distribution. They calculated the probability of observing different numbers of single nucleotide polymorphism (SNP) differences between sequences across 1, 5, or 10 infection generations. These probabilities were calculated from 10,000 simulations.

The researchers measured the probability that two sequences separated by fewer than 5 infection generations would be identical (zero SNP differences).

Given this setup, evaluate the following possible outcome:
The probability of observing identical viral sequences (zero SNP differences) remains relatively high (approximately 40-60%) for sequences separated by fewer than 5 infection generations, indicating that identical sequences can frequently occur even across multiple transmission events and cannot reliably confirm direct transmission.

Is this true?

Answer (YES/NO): NO